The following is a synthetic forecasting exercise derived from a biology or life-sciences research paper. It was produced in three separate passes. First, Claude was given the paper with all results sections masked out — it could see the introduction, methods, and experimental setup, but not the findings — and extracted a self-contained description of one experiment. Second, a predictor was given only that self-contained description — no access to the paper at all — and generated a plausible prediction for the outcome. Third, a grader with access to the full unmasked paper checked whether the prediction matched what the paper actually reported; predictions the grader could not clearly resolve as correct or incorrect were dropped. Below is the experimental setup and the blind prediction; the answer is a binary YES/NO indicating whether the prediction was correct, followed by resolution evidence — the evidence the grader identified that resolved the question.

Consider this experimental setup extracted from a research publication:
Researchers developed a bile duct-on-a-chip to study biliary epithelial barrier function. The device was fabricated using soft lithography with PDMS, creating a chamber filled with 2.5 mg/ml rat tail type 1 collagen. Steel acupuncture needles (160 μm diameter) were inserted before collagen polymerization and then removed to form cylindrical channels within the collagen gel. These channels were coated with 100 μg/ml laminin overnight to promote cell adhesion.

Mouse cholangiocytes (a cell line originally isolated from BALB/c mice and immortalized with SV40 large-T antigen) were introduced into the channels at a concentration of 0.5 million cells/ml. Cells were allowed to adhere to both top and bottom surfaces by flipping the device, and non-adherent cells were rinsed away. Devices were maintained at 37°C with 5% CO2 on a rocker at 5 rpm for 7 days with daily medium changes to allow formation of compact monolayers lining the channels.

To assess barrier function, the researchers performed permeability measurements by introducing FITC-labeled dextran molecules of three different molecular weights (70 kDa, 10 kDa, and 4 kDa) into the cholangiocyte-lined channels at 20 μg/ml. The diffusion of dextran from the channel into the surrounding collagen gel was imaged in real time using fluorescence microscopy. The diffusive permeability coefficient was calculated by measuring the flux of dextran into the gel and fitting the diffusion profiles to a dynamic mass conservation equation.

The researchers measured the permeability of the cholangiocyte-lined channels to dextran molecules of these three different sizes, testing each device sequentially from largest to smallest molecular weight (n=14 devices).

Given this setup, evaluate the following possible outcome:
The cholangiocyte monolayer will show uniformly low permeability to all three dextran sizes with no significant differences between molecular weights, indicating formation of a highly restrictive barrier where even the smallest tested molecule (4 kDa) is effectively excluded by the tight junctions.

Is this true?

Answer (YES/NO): NO